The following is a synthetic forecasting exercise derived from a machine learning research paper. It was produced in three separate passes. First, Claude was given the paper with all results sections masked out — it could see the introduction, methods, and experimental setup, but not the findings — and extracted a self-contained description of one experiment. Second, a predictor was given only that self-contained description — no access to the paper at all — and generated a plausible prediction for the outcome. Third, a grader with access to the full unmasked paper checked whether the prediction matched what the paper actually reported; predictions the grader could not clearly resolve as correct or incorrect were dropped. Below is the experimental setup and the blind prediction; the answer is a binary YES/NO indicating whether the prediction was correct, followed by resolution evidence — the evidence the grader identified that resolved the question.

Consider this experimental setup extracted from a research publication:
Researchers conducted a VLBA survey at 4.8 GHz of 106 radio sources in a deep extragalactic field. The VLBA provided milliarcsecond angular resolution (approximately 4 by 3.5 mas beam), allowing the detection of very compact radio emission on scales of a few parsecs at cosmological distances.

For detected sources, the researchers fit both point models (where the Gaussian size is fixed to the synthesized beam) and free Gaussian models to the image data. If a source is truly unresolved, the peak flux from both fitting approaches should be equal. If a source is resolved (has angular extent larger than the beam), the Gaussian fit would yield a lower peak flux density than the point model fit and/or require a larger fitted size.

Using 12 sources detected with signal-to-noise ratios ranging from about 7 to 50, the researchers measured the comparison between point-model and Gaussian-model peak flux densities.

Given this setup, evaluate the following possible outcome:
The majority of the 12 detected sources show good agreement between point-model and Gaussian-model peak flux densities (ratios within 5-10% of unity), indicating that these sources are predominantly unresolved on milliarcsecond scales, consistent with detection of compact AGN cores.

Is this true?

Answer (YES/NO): YES